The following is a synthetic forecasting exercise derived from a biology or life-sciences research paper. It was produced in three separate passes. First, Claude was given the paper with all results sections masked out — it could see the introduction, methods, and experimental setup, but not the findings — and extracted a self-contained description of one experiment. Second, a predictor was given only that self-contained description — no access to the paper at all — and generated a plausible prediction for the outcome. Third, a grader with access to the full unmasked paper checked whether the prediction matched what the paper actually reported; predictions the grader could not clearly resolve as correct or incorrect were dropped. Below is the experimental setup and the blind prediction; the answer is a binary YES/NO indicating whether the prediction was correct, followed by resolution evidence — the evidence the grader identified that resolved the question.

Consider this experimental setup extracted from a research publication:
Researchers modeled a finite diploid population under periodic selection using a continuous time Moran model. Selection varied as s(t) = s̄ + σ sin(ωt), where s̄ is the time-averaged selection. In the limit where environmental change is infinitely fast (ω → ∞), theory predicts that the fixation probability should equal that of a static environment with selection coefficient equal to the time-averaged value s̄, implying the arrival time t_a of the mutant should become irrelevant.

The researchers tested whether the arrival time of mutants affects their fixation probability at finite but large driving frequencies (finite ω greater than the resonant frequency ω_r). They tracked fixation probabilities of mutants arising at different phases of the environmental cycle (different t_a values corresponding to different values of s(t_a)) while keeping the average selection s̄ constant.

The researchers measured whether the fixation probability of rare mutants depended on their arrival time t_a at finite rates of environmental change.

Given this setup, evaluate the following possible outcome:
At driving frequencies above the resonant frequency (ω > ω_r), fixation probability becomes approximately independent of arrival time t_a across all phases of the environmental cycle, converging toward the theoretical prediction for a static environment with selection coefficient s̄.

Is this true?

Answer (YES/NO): NO